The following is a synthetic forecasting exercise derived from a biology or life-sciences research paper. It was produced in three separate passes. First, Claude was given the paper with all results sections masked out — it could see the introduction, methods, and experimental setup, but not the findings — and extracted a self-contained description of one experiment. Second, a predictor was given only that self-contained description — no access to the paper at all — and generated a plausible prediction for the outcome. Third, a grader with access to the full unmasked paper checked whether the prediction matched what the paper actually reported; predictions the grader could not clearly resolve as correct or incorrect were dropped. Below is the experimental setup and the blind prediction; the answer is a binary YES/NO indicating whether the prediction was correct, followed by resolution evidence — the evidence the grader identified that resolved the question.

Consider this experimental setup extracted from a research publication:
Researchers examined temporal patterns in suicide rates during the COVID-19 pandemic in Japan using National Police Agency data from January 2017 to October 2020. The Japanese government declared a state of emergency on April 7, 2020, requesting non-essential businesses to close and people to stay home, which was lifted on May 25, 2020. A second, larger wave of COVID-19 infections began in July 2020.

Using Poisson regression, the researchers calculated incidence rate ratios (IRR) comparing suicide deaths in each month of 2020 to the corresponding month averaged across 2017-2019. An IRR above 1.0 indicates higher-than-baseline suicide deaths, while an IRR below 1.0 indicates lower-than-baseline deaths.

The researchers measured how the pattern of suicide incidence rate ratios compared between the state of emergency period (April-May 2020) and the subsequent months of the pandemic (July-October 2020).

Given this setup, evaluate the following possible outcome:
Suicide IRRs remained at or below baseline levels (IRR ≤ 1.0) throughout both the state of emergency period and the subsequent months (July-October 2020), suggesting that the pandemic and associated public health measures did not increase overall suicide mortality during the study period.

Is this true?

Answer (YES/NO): NO